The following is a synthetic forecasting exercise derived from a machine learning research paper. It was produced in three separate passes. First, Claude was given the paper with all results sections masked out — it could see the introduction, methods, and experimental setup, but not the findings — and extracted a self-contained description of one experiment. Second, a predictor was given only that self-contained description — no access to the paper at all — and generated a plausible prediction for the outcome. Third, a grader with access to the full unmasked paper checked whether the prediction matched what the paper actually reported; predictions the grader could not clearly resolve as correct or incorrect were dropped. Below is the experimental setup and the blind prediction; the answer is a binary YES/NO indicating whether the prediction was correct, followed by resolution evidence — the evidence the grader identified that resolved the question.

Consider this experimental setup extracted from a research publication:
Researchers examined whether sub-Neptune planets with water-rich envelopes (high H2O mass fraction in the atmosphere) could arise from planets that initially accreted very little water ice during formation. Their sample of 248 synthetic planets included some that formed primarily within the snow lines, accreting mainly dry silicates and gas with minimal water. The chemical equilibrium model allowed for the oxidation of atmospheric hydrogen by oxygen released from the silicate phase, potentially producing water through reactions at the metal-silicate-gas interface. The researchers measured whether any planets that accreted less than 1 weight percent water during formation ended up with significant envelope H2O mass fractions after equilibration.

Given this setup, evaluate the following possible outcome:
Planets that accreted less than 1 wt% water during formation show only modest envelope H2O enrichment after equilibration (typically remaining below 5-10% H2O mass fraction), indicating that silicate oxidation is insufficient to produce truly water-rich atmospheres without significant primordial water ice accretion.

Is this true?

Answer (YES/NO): NO